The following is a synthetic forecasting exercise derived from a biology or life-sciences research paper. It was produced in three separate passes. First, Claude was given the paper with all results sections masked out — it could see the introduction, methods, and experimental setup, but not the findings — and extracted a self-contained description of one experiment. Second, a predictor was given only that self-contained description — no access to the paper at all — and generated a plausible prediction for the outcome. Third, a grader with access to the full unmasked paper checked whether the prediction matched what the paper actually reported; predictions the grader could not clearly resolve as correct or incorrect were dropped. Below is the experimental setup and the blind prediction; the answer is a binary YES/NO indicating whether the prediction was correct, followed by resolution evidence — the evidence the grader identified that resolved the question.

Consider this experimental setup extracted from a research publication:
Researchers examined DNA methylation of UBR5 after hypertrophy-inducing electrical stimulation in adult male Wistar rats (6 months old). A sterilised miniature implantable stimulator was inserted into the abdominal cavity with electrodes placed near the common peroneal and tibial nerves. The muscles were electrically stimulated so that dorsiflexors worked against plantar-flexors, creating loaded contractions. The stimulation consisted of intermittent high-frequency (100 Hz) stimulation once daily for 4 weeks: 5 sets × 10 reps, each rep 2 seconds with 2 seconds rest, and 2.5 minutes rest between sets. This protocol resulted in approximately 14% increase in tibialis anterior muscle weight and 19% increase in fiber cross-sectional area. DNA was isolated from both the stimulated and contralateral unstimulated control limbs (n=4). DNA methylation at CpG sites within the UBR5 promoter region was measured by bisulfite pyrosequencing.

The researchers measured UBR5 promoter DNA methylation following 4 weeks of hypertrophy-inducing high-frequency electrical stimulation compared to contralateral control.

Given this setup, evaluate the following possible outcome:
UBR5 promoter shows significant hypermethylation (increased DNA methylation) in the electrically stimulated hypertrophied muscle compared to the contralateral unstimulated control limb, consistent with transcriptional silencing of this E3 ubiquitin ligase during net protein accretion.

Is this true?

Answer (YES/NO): NO